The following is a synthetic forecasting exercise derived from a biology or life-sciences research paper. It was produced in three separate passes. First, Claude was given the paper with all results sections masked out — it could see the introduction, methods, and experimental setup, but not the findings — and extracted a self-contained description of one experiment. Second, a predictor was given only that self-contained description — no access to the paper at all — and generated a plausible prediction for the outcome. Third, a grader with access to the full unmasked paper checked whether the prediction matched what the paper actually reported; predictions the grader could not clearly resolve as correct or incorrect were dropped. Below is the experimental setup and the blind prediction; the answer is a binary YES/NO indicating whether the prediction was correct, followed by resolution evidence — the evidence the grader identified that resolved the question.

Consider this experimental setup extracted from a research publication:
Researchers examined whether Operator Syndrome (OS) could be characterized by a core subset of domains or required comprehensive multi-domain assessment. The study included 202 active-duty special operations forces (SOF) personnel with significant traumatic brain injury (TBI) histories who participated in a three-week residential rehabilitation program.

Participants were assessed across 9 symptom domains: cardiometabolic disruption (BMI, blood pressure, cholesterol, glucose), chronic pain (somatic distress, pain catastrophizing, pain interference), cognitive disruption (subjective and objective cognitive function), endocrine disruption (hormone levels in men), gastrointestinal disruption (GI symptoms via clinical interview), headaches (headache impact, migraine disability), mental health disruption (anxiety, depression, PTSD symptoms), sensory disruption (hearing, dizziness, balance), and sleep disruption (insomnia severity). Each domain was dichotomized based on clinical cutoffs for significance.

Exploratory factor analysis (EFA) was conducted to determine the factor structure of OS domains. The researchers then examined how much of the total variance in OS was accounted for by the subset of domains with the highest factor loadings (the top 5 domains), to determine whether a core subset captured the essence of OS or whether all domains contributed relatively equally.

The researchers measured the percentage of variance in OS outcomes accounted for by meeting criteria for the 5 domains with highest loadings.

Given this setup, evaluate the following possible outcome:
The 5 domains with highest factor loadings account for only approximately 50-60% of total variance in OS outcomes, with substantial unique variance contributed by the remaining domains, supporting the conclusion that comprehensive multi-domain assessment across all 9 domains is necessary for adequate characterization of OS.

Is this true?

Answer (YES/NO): NO